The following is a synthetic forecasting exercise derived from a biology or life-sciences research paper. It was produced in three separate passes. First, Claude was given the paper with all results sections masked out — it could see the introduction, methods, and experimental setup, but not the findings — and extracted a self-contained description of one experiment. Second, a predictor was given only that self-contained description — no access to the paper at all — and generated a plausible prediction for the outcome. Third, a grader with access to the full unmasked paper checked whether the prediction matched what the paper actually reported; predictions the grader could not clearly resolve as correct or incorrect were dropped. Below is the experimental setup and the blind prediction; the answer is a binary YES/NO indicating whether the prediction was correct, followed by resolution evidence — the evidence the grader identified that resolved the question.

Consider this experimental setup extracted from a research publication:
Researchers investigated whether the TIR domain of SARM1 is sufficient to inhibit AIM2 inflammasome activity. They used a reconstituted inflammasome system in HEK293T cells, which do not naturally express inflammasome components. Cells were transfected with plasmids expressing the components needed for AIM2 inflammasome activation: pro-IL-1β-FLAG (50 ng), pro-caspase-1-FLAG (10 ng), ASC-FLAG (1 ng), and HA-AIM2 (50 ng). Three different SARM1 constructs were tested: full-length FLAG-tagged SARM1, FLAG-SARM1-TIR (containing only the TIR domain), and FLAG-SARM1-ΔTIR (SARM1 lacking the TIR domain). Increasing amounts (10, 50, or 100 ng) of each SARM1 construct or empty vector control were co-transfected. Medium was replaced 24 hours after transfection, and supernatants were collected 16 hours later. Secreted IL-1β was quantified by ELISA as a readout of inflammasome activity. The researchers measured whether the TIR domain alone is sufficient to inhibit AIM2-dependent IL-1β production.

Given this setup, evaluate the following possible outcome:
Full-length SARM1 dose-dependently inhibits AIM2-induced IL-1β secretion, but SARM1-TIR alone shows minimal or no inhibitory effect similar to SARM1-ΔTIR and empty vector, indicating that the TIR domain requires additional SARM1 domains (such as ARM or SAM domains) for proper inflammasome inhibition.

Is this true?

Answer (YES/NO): NO